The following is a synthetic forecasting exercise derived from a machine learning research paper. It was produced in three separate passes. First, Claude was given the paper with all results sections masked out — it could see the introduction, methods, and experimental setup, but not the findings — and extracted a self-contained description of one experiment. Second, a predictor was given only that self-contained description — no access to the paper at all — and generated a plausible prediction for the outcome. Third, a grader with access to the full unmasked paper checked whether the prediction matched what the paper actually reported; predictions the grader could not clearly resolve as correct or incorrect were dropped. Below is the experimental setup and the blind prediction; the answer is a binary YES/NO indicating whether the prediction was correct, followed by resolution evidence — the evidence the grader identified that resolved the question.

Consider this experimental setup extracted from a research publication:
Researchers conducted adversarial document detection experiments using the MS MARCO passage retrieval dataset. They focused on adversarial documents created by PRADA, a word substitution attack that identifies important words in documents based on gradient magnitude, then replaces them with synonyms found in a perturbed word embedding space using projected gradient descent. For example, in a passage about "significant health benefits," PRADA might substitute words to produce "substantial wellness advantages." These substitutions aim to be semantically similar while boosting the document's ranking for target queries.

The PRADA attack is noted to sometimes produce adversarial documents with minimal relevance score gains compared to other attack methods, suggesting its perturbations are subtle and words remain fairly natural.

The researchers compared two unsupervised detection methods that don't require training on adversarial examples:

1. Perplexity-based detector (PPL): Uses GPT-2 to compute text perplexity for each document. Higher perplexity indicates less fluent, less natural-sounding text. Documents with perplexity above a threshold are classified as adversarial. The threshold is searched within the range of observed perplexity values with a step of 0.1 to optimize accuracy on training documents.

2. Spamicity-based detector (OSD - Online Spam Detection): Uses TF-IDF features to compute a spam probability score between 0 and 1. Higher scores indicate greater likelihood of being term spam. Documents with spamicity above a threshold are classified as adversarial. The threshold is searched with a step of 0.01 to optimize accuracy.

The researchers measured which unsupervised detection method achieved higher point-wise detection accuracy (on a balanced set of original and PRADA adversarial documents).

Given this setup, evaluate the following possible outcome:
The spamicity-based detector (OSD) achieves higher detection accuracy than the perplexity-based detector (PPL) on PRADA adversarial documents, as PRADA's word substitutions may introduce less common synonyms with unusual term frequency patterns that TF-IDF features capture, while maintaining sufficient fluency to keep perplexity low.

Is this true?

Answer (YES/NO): NO